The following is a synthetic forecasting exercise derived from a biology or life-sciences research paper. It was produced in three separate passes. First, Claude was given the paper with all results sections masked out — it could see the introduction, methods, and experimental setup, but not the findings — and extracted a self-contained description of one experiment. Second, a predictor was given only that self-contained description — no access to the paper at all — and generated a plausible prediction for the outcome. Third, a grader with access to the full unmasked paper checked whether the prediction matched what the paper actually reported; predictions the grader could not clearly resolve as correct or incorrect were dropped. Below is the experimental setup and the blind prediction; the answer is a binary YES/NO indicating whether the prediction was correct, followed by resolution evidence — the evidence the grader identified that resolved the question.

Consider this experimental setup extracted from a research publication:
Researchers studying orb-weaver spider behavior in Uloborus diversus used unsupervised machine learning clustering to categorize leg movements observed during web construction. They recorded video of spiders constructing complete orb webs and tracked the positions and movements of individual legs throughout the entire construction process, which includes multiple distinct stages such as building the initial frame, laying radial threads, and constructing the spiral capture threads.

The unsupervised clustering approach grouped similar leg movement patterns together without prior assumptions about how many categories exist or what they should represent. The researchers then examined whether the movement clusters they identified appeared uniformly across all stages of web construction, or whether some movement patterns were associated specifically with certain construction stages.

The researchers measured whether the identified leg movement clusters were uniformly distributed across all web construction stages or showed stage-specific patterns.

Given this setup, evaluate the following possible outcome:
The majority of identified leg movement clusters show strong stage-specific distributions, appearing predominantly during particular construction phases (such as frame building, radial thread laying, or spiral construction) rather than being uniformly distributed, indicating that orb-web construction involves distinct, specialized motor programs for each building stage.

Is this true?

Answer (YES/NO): NO